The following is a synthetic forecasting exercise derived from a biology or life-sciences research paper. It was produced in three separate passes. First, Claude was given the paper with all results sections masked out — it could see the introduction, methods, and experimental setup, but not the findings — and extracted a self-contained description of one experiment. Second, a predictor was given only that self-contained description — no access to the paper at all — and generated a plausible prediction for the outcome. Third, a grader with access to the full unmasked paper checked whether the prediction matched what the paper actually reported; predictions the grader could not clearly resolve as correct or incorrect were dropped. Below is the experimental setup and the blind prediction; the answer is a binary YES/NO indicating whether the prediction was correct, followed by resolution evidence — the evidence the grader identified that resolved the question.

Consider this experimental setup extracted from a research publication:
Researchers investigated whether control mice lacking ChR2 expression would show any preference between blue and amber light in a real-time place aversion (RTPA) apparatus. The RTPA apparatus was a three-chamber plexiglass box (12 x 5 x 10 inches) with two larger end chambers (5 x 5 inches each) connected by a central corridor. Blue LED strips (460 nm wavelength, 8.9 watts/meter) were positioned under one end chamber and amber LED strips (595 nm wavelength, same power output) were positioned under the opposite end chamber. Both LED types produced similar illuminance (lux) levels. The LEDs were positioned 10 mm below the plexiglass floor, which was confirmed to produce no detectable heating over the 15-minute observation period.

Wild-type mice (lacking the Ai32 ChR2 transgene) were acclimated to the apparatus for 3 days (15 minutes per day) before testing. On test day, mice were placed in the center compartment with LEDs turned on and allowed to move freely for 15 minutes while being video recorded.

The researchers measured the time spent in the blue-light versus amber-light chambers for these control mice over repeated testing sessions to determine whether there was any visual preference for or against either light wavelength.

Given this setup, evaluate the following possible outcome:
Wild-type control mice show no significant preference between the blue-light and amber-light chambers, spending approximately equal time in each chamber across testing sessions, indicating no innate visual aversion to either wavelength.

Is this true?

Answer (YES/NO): NO